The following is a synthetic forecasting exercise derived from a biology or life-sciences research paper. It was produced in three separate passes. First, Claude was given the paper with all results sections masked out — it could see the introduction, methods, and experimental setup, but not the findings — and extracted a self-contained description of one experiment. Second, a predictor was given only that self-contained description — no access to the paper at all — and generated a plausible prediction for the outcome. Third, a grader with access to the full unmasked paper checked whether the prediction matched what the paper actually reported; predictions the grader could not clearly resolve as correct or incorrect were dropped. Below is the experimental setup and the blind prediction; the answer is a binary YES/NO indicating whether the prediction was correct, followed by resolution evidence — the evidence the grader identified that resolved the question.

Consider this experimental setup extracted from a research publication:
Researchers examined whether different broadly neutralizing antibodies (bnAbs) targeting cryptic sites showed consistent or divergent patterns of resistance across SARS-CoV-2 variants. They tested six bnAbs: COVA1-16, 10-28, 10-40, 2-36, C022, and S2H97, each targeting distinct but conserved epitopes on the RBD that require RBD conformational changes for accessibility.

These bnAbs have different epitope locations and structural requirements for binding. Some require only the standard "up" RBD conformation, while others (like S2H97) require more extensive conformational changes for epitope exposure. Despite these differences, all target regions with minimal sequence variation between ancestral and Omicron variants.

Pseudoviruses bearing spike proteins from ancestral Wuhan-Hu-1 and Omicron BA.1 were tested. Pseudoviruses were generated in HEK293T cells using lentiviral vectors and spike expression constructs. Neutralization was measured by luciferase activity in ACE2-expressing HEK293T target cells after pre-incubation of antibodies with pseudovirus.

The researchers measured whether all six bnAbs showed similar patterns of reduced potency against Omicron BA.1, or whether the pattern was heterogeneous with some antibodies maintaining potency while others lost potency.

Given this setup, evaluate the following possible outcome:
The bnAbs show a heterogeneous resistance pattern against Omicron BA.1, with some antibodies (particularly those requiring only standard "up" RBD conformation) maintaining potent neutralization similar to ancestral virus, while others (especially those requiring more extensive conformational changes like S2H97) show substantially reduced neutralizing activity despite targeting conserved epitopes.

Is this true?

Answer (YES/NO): NO